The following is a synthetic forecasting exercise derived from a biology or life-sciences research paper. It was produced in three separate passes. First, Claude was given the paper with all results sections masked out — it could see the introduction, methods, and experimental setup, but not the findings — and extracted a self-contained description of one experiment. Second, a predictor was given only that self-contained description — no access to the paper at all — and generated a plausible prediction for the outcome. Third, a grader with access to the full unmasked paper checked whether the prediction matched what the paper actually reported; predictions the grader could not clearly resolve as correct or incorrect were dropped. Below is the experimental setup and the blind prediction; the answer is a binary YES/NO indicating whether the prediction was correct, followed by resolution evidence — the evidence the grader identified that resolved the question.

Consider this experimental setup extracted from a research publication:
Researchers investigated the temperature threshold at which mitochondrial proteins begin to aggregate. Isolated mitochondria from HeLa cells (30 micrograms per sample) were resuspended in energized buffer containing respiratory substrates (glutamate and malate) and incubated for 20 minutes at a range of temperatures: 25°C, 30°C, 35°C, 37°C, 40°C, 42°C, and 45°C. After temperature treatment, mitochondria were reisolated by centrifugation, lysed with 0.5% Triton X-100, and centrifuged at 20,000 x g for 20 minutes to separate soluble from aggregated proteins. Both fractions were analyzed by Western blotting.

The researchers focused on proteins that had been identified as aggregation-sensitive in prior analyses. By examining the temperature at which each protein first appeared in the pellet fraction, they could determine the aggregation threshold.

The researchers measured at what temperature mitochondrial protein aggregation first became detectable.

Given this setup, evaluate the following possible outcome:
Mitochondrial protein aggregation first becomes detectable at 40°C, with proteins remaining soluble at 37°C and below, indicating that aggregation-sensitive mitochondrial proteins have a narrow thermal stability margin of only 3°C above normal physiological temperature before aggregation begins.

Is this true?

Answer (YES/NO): NO